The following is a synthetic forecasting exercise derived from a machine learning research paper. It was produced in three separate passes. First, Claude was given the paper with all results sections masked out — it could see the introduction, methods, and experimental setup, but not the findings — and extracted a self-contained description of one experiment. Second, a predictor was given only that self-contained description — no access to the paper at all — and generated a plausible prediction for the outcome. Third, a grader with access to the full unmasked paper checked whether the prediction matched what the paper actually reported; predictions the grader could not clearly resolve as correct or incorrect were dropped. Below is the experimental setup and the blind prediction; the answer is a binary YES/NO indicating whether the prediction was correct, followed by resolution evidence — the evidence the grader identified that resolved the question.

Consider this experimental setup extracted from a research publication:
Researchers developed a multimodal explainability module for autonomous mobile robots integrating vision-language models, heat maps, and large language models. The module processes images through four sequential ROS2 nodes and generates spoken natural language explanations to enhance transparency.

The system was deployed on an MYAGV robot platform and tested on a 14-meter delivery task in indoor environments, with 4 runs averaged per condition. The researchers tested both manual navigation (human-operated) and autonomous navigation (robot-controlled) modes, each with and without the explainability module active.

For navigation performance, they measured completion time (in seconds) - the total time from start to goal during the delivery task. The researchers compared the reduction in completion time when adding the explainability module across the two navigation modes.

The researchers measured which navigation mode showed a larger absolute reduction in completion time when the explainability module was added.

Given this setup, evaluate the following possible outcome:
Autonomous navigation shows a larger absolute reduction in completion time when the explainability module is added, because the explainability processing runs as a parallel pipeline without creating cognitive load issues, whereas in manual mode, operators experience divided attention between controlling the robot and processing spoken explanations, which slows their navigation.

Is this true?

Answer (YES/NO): YES